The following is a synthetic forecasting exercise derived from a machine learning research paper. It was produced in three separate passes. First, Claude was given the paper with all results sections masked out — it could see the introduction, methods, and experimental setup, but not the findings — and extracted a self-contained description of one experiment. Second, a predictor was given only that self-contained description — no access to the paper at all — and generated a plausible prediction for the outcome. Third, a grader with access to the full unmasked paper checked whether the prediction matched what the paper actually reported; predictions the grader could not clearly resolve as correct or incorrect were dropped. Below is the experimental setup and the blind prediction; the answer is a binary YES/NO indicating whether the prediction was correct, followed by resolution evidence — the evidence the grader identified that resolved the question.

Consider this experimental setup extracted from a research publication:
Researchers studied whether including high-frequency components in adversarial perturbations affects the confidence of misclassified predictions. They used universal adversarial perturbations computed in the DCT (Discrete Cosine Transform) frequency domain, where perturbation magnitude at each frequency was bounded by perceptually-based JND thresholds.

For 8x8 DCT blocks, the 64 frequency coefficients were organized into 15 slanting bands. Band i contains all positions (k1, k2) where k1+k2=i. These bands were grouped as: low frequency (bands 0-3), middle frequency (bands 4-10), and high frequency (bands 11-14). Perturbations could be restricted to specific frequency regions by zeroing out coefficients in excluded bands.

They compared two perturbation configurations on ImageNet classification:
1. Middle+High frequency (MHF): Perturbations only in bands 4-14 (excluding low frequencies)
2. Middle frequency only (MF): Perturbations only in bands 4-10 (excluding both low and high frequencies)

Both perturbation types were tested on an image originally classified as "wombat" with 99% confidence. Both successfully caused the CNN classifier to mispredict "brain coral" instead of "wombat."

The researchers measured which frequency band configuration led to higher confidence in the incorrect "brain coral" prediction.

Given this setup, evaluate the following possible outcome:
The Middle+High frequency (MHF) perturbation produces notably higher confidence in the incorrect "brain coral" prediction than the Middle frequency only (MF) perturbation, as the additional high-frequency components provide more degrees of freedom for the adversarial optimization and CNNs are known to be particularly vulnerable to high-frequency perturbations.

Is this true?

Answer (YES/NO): NO